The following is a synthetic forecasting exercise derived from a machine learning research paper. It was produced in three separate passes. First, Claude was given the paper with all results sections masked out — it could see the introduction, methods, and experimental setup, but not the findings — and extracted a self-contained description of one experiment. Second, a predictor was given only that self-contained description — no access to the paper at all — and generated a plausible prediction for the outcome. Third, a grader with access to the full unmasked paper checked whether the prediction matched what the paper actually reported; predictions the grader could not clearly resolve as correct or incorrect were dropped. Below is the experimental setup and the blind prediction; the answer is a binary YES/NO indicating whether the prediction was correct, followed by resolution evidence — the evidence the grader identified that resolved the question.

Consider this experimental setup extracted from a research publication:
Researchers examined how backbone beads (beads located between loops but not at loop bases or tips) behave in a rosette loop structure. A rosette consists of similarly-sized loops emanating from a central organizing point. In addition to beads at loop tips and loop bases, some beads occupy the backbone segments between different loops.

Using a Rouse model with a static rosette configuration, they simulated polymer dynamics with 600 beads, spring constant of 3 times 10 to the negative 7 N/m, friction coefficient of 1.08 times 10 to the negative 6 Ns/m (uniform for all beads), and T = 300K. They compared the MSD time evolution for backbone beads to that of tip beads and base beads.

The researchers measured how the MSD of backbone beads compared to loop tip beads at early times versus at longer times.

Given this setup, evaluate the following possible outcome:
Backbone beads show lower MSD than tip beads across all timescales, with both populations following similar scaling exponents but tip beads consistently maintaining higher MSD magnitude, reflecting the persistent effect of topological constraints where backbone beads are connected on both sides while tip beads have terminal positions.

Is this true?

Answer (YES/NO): NO